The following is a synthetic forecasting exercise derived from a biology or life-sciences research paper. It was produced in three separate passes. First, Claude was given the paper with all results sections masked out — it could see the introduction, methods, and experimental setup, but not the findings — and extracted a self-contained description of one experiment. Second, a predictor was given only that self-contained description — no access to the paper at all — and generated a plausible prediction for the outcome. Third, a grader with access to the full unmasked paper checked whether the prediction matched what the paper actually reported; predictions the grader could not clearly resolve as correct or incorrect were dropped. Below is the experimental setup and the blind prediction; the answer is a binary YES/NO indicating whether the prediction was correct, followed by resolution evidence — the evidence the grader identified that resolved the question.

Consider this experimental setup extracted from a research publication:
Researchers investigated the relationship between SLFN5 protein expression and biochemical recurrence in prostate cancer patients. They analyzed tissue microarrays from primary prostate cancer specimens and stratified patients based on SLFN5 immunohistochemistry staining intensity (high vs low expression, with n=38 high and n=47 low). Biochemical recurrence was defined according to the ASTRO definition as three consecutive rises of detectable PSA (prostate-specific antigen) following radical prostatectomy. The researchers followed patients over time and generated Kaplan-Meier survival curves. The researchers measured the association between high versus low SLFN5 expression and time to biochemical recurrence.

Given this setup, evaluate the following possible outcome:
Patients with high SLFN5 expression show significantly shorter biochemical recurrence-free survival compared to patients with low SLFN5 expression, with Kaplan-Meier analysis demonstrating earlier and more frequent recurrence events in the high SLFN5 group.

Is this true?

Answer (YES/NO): YES